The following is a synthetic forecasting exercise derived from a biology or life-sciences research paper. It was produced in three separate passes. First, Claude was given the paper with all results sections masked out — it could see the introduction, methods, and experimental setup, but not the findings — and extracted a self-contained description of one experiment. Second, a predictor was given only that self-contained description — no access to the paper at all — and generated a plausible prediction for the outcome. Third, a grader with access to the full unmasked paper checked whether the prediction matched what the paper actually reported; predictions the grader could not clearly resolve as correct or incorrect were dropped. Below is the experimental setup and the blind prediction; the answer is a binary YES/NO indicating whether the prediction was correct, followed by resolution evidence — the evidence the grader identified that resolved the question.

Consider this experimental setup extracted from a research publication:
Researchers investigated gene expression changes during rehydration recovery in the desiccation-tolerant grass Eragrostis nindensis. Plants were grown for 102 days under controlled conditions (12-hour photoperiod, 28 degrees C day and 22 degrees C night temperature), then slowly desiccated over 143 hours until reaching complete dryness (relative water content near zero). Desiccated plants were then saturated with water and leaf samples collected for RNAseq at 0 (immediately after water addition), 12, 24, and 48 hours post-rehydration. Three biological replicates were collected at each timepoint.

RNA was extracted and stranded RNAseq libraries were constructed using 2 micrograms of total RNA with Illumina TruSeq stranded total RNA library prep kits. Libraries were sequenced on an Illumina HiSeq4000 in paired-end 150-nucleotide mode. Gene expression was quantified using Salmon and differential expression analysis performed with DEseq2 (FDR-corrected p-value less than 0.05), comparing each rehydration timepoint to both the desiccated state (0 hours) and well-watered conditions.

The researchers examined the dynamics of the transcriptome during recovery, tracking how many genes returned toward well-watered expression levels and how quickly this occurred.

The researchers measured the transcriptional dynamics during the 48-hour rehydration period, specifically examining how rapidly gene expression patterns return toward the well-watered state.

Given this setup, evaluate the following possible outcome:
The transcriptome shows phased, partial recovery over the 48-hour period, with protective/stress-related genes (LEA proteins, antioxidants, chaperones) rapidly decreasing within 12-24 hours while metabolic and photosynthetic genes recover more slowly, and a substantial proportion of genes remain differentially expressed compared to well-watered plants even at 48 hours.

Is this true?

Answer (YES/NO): NO